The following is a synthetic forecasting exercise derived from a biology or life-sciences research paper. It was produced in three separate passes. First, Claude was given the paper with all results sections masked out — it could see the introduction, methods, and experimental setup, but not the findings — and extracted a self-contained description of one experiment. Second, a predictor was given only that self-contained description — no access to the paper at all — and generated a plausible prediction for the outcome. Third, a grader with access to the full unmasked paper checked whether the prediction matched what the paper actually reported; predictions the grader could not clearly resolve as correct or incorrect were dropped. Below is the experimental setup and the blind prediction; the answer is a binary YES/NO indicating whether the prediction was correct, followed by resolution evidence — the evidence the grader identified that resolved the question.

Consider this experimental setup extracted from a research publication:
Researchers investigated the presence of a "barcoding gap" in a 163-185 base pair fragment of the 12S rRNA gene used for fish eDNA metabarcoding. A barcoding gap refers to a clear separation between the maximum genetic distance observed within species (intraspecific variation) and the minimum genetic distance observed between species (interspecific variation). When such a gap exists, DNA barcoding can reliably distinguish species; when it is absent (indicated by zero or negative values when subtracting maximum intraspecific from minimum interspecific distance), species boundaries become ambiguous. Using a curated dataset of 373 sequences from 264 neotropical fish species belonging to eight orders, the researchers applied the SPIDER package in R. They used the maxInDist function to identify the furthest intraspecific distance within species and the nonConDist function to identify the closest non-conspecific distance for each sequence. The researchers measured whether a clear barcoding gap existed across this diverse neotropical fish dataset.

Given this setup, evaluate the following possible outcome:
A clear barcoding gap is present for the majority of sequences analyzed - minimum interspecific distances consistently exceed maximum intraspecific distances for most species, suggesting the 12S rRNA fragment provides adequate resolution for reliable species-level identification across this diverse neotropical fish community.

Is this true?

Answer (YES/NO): NO